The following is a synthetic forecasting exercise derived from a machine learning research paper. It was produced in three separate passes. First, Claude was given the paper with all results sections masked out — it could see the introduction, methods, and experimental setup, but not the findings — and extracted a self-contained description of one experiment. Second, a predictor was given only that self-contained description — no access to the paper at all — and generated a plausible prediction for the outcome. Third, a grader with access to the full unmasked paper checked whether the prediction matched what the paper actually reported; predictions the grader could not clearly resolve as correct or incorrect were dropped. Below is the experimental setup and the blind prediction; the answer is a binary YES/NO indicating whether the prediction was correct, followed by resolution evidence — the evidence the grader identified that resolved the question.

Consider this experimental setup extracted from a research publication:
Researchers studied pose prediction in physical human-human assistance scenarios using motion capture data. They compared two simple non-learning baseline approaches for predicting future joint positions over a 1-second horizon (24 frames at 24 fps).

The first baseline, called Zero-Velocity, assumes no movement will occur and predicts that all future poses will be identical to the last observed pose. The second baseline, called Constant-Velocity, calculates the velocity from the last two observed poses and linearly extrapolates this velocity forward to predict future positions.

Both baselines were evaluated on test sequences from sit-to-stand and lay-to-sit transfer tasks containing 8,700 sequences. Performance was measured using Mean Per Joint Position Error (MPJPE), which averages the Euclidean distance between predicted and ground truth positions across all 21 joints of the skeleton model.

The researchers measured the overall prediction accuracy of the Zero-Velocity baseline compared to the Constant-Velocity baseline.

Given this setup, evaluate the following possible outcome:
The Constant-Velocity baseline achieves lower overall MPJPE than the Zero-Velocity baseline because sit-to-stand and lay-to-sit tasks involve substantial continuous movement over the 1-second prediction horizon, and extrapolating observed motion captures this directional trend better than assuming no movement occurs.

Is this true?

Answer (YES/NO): NO